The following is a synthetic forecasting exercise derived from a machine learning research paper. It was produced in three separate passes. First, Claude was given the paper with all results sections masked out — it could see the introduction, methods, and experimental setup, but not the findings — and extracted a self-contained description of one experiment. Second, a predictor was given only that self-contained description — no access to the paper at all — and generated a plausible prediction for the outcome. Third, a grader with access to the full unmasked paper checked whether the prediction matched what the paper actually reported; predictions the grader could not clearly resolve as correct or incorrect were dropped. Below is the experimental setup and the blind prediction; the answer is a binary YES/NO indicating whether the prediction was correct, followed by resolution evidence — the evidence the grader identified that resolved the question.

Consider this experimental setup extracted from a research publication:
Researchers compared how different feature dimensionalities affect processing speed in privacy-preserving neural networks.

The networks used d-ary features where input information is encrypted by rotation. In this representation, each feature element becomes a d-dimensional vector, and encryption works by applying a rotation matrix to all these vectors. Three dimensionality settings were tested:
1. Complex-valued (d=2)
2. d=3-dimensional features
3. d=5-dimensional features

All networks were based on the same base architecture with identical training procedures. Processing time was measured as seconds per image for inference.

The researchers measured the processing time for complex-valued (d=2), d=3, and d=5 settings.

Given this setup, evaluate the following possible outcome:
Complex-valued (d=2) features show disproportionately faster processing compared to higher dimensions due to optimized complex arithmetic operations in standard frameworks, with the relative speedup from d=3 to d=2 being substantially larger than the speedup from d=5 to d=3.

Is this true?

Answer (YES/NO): NO